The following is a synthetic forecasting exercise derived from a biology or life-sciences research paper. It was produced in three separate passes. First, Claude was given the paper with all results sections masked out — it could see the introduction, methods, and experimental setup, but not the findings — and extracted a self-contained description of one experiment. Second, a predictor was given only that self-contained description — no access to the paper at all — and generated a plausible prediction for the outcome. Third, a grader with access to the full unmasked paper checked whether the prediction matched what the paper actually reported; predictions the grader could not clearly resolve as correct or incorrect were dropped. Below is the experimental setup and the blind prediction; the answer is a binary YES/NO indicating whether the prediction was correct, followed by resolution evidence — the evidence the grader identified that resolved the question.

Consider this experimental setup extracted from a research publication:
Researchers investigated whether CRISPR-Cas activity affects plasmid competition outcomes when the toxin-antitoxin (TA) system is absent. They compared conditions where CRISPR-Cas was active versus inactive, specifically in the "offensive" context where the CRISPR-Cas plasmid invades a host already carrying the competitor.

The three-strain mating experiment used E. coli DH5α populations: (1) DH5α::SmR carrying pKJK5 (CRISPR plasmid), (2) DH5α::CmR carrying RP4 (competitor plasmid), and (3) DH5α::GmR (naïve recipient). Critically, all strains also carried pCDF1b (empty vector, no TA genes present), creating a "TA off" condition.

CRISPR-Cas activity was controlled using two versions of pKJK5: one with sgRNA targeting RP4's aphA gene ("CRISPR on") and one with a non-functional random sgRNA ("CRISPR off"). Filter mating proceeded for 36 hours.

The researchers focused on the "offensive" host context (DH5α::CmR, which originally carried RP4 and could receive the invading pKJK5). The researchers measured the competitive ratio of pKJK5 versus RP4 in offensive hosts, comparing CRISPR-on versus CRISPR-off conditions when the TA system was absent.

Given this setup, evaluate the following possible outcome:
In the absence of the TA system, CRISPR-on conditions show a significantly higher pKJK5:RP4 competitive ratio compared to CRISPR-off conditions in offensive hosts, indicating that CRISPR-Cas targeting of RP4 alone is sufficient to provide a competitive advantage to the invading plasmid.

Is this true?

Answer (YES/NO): NO